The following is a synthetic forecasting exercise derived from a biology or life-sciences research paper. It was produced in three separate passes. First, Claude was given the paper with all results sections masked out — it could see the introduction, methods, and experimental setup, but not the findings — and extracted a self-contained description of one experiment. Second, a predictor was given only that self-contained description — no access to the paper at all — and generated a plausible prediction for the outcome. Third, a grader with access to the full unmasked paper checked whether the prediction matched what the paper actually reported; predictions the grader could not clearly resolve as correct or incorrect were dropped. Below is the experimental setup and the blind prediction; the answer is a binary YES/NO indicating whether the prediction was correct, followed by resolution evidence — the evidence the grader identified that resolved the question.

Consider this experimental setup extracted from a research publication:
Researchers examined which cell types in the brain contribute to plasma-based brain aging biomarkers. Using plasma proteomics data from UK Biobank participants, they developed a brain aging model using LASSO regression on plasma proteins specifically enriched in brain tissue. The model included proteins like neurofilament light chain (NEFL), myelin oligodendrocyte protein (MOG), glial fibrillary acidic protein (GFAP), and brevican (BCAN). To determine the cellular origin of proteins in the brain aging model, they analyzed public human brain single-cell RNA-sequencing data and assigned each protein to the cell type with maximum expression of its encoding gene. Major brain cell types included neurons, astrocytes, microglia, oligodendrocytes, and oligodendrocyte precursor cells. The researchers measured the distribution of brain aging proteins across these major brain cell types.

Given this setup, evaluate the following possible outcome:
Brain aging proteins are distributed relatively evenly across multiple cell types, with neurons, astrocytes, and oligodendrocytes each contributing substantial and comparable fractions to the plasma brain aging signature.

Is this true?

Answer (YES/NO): NO